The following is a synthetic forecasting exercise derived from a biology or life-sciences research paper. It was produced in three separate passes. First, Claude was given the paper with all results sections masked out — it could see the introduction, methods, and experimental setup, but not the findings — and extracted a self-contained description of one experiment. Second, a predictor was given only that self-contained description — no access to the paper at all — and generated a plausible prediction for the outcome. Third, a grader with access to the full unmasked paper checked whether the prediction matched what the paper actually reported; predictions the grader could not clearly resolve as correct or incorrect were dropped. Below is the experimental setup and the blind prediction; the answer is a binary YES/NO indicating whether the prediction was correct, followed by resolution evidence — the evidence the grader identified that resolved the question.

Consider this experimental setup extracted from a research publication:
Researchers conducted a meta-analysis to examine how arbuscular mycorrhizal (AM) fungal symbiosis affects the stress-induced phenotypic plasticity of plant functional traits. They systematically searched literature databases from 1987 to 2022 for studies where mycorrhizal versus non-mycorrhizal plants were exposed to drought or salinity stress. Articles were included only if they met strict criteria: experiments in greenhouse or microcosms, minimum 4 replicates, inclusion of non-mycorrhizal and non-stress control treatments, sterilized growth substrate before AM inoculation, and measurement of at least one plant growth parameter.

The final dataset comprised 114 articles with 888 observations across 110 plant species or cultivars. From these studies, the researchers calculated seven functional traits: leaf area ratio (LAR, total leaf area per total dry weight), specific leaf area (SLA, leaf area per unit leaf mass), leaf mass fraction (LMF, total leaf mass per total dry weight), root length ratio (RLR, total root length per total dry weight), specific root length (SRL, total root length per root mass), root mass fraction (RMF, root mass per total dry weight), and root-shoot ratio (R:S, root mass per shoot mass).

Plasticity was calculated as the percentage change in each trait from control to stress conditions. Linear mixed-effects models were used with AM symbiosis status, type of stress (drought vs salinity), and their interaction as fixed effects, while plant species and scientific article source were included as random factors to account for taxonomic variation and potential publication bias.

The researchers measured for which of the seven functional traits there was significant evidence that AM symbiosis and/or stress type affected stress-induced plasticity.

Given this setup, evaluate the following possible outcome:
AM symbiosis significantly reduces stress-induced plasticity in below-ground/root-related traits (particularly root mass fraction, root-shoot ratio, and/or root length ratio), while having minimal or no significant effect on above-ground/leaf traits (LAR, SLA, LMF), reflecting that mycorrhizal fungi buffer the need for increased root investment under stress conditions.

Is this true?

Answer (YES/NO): NO